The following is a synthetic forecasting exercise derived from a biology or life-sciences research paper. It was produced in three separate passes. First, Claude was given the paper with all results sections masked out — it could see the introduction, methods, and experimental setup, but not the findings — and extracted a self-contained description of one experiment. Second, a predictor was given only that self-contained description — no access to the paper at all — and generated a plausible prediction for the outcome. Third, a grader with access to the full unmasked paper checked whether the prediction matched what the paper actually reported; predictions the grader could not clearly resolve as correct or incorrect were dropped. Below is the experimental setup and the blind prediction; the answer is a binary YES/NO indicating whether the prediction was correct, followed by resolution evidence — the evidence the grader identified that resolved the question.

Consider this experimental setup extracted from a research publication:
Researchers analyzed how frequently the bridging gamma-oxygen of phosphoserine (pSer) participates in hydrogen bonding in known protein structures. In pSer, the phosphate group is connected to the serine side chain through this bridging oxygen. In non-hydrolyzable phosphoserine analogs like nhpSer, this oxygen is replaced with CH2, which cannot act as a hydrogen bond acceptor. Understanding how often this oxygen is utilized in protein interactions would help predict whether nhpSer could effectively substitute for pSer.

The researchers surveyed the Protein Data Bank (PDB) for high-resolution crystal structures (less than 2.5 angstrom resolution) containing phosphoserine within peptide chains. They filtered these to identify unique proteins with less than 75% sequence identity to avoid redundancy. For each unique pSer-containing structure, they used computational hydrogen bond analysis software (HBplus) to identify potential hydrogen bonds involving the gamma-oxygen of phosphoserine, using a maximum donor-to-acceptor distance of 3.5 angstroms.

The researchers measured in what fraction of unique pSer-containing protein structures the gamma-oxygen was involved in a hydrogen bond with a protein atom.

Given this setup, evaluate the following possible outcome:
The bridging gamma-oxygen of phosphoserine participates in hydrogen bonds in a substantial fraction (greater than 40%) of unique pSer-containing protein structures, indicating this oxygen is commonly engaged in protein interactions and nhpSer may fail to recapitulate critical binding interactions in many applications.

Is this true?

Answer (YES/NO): NO